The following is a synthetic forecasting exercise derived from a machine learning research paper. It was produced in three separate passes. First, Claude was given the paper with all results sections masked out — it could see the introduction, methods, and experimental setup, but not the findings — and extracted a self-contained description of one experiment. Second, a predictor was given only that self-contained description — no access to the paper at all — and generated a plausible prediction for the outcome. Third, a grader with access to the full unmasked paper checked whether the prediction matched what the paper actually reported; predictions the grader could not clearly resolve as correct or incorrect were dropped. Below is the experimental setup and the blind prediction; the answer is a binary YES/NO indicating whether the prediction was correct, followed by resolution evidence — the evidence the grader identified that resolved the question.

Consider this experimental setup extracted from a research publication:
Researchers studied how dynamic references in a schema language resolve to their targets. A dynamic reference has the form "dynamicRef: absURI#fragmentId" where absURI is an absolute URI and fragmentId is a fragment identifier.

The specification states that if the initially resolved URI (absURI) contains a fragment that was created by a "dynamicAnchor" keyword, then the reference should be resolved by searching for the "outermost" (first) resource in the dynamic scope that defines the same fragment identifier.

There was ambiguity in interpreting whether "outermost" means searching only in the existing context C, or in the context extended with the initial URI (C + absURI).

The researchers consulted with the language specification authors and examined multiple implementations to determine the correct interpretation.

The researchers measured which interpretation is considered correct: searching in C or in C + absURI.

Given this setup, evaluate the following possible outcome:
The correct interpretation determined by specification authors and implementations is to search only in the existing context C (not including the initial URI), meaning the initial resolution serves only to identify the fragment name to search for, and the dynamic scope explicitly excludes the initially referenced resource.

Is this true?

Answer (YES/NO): NO